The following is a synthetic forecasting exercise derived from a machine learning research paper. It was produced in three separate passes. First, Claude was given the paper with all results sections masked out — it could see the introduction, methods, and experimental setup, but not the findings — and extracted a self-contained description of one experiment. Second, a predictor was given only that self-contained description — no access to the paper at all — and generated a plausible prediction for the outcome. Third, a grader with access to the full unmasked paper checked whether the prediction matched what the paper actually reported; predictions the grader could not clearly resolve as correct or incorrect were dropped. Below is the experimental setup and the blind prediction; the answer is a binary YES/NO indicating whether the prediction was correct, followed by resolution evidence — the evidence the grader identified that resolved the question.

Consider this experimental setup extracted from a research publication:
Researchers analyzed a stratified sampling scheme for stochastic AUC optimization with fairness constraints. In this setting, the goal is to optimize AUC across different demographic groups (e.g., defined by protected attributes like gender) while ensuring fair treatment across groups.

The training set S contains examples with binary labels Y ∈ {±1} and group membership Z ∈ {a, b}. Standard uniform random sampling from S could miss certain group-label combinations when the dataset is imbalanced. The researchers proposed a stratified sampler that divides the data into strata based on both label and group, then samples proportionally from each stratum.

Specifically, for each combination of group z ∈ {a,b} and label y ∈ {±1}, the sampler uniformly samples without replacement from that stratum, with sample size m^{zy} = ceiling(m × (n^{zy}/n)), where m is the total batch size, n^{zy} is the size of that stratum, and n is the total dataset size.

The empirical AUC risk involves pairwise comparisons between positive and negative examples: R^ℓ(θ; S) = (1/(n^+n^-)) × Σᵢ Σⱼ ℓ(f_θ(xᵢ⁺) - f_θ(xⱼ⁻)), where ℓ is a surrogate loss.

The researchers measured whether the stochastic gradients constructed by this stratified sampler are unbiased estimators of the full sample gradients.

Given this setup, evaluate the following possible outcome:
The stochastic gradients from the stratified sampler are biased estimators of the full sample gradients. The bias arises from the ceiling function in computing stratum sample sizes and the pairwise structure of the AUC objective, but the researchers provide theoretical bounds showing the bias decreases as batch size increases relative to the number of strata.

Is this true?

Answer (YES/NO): NO